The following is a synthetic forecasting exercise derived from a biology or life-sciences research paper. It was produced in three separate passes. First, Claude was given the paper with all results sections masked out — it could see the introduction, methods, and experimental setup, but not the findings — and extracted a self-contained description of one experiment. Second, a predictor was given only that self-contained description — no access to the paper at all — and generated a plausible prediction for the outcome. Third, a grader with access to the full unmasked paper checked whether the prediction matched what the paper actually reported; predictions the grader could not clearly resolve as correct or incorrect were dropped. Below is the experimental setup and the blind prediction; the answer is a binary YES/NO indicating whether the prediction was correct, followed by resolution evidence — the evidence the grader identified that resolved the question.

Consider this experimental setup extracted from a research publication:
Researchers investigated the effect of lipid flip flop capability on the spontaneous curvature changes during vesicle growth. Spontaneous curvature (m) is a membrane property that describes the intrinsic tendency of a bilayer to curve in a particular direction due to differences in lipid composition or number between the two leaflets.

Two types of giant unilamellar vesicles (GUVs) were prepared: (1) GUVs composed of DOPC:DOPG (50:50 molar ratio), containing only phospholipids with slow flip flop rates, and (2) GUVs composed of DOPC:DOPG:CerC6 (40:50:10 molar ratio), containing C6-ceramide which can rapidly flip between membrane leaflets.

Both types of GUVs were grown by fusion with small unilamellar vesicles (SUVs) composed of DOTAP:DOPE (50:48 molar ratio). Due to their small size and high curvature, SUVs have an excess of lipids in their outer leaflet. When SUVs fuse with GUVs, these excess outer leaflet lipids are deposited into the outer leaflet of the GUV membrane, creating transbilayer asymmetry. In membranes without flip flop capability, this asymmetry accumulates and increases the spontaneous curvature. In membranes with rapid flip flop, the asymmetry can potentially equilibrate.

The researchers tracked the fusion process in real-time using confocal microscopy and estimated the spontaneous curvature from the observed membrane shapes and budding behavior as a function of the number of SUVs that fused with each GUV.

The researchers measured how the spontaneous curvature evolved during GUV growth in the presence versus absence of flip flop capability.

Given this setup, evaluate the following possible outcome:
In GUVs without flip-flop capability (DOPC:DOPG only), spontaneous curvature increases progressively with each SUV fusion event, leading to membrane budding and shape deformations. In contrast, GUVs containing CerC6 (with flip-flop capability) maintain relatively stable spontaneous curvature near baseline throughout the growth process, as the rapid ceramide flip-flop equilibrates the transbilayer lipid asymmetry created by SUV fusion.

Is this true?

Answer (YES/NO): NO